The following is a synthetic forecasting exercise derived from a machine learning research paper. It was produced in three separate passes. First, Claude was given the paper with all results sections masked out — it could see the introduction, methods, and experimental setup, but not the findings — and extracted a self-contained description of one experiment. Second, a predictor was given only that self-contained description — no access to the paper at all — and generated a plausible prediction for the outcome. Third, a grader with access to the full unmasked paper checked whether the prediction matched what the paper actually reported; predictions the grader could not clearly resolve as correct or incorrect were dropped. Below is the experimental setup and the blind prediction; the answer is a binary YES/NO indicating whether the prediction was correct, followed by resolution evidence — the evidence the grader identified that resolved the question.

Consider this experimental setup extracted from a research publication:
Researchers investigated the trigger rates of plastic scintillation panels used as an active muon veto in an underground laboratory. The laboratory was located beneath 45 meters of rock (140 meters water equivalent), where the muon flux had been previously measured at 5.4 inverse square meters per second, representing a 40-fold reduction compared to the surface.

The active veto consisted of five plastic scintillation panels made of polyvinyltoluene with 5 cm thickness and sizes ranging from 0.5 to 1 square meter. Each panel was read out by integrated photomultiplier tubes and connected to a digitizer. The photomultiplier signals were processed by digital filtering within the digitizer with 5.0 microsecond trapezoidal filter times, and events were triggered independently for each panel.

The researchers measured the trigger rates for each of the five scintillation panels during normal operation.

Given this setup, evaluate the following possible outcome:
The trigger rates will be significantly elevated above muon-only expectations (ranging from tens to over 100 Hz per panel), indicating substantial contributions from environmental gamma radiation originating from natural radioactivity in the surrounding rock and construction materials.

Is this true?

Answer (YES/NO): YES